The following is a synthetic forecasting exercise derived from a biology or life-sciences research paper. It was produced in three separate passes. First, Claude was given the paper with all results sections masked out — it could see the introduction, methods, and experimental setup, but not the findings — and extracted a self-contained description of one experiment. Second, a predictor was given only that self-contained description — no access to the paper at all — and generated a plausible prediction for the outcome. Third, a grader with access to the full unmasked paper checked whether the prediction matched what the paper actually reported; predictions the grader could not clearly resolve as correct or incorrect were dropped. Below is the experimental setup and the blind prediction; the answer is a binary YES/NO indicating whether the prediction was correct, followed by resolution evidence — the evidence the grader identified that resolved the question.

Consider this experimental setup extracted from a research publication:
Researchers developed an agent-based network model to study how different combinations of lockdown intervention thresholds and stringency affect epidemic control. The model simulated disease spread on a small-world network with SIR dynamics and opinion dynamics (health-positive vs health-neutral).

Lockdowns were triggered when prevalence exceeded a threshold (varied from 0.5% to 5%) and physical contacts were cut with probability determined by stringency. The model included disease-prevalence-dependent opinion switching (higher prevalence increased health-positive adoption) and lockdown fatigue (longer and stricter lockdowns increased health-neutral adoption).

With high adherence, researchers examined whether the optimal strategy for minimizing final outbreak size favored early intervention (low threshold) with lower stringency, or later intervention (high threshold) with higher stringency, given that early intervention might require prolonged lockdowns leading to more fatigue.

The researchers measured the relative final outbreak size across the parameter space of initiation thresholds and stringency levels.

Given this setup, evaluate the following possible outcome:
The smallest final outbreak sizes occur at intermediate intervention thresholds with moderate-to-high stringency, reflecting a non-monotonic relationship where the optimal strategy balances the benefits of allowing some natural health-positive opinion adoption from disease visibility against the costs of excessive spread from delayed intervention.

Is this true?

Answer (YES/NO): NO